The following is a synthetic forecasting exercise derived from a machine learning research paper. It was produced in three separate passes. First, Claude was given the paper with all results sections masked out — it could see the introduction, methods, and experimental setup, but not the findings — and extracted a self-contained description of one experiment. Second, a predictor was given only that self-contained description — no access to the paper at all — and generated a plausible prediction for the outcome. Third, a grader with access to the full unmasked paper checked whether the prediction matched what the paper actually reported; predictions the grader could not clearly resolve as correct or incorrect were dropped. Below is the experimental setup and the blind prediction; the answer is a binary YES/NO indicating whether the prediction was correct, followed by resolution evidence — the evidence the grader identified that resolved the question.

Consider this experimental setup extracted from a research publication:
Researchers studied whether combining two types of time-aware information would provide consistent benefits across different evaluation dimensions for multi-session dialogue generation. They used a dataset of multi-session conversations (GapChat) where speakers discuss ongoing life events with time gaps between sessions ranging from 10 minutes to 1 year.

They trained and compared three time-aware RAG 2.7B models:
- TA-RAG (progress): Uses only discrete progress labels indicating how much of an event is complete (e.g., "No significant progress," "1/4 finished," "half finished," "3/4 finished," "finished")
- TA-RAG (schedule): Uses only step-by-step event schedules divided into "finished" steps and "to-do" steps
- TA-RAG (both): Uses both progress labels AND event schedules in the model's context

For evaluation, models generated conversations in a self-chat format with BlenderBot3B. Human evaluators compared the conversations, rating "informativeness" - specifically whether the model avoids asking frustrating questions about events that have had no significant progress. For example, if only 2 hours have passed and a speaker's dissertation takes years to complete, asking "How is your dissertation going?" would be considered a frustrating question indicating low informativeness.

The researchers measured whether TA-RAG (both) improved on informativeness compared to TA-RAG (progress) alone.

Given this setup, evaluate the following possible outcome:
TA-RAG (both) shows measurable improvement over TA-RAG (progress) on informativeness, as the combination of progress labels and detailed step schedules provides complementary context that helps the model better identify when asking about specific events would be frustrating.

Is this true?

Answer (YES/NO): NO